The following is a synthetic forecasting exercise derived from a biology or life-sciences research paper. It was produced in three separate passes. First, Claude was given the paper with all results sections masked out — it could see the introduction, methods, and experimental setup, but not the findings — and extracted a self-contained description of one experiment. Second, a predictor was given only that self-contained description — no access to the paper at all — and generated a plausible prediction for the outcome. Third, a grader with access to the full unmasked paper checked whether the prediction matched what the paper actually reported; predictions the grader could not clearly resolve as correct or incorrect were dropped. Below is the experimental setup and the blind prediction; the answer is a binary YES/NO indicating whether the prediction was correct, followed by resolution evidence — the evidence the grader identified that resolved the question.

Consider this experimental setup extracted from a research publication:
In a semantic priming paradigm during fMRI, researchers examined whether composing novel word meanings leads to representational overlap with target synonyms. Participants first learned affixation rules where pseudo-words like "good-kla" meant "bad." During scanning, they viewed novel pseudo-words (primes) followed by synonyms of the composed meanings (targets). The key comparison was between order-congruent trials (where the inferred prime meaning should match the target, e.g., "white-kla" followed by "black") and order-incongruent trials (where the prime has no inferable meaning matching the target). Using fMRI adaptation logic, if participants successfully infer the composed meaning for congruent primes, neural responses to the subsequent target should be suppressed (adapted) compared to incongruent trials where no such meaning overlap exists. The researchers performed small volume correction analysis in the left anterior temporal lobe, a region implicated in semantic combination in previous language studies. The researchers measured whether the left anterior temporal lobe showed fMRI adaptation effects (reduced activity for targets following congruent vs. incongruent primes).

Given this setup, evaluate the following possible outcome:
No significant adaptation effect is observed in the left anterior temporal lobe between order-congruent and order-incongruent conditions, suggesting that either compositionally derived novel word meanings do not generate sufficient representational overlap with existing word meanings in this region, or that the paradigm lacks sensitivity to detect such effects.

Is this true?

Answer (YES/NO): YES